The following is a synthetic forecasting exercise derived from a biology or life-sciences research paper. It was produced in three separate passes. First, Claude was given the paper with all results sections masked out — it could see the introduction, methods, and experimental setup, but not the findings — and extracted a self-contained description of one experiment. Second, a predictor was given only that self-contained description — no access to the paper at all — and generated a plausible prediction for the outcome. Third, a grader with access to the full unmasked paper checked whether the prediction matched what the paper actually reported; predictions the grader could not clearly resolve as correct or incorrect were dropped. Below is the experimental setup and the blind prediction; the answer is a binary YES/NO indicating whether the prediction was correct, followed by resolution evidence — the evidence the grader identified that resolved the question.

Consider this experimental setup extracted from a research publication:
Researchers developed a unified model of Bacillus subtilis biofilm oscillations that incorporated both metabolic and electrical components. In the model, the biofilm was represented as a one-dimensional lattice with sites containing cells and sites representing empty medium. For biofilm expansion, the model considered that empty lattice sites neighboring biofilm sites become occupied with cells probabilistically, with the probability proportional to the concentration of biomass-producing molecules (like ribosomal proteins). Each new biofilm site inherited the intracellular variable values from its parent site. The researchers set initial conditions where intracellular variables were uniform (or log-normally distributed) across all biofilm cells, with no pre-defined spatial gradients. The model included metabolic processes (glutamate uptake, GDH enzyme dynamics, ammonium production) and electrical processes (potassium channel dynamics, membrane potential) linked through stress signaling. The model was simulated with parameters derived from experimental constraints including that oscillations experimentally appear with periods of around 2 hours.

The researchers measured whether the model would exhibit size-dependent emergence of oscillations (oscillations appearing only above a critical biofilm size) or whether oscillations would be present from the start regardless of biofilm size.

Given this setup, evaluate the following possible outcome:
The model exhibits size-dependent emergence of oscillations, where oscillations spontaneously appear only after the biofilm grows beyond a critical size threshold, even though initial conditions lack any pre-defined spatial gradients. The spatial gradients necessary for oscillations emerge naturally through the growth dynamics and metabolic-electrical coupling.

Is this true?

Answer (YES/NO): YES